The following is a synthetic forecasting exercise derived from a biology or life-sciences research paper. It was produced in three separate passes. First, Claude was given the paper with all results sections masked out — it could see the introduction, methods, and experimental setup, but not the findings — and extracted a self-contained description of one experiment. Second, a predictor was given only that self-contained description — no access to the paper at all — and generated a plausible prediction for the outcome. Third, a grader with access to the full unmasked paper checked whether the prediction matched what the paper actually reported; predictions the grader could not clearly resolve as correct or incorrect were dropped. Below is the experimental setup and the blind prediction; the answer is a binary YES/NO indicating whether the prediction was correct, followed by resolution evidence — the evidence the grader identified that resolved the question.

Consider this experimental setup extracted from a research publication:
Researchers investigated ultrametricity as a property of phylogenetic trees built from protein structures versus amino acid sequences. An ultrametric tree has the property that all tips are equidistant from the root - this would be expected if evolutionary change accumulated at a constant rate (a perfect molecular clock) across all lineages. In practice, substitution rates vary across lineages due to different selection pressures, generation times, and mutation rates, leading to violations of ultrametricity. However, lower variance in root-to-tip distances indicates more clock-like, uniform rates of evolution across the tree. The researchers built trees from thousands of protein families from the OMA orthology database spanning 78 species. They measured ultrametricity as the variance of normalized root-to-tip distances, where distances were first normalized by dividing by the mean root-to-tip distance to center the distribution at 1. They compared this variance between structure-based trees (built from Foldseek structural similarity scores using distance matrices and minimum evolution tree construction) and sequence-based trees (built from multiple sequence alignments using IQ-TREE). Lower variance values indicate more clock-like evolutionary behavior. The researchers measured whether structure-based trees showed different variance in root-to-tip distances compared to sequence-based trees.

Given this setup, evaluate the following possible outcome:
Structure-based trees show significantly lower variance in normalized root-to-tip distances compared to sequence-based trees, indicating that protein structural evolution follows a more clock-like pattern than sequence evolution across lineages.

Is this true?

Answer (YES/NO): YES